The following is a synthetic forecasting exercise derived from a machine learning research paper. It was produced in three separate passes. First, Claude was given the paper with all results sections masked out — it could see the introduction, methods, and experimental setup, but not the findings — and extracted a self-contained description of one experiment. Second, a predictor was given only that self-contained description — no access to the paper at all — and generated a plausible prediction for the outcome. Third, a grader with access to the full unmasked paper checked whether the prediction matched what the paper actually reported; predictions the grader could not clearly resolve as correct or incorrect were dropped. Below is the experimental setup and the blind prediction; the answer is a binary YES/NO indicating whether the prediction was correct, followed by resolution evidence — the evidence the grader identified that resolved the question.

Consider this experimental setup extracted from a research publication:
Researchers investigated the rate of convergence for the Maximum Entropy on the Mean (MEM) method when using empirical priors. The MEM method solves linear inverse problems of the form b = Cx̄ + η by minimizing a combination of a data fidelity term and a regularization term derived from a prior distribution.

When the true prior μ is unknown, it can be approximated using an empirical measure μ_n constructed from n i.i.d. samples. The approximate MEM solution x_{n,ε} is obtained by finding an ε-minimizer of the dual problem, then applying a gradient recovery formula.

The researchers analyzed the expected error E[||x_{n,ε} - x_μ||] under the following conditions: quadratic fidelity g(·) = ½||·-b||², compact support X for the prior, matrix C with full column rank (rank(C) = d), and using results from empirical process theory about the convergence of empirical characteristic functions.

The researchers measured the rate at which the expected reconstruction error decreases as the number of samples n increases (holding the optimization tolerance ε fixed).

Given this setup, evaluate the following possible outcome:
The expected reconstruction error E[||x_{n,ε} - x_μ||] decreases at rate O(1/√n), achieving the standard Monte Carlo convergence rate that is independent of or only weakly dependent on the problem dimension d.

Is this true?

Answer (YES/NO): NO